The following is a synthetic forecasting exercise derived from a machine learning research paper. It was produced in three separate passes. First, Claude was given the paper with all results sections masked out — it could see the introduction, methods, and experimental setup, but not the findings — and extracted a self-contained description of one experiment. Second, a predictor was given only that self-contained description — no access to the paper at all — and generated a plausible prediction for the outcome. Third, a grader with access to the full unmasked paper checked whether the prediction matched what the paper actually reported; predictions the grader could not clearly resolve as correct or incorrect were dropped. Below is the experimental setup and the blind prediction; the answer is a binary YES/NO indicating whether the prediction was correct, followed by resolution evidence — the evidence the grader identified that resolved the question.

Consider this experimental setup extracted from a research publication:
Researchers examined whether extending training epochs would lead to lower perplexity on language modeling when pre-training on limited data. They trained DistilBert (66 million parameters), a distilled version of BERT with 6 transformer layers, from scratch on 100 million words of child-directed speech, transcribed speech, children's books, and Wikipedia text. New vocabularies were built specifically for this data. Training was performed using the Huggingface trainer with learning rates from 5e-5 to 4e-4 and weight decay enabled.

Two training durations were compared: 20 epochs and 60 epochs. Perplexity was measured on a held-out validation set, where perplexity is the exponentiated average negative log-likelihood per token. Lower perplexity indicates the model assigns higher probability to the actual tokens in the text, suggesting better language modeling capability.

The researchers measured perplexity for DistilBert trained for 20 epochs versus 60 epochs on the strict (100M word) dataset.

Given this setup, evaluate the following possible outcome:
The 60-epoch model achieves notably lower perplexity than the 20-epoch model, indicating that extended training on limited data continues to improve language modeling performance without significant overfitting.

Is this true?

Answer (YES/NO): YES